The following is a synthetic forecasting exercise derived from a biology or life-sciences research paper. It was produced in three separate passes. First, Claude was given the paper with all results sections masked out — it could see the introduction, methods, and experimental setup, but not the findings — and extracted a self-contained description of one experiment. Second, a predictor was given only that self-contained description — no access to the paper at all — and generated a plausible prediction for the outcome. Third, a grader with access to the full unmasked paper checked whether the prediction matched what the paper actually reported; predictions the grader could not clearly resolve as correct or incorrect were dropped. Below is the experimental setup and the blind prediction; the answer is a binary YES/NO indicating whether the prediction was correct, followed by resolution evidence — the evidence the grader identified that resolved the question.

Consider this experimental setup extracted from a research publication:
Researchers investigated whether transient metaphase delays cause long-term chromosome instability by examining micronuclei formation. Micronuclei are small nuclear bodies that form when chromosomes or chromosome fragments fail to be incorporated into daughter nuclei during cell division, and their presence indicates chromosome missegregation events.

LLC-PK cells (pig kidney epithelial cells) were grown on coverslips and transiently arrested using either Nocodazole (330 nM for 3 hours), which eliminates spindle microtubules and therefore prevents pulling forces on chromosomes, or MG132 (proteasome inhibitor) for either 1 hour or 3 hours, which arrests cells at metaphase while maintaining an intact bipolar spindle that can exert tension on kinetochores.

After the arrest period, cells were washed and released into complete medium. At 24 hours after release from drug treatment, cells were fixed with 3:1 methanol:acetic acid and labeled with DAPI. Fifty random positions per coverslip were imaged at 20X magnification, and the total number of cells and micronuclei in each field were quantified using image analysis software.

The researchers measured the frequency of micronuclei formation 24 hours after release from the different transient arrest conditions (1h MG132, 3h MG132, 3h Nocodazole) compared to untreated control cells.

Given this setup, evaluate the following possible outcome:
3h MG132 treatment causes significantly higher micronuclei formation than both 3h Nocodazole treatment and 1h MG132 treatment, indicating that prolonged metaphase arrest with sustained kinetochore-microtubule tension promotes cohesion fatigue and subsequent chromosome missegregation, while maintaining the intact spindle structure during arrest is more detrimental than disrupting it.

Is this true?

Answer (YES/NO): YES